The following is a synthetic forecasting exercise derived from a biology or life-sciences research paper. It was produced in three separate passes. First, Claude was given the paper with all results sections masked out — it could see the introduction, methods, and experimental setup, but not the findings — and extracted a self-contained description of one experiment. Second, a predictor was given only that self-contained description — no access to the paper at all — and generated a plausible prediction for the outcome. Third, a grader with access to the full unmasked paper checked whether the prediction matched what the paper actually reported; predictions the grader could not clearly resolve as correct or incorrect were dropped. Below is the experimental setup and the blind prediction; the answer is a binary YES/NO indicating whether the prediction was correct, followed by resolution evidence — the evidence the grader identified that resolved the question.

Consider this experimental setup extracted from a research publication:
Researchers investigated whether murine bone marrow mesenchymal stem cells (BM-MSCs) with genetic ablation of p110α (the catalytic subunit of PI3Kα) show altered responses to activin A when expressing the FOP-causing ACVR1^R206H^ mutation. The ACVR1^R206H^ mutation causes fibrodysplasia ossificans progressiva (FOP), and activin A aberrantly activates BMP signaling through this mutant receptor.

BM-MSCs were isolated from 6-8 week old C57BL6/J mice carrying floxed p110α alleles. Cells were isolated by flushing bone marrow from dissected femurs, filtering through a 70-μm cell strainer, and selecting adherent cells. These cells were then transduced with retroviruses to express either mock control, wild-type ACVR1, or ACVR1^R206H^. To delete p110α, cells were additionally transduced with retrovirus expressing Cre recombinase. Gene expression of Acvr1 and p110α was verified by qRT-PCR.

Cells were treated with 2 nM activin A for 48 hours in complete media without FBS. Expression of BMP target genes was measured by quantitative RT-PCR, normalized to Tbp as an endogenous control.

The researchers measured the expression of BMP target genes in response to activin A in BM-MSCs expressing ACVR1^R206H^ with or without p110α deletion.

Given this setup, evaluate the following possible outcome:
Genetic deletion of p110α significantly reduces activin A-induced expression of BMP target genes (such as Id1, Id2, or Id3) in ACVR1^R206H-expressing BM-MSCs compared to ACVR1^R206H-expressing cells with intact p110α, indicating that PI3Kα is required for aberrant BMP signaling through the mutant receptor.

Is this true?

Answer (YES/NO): YES